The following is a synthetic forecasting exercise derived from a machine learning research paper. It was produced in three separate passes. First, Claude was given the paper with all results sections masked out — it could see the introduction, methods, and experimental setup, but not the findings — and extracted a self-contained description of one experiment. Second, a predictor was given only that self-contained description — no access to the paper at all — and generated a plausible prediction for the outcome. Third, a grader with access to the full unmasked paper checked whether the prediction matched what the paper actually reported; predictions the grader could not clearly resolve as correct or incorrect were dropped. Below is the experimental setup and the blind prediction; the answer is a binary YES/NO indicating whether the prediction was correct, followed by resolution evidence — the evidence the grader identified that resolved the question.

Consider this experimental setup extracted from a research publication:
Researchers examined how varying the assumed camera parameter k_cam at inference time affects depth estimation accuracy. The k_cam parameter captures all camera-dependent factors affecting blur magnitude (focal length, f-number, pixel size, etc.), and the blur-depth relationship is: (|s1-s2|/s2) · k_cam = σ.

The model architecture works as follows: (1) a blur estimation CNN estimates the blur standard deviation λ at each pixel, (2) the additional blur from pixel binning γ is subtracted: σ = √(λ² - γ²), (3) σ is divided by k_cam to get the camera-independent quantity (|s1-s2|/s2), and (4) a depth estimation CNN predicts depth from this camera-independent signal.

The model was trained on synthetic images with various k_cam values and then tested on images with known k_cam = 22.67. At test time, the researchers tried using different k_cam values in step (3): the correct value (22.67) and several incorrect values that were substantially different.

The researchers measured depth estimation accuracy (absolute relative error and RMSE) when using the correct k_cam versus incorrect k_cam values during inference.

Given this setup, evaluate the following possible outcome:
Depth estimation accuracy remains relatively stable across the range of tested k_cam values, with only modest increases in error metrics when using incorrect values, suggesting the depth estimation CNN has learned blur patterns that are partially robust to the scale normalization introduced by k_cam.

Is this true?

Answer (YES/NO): NO